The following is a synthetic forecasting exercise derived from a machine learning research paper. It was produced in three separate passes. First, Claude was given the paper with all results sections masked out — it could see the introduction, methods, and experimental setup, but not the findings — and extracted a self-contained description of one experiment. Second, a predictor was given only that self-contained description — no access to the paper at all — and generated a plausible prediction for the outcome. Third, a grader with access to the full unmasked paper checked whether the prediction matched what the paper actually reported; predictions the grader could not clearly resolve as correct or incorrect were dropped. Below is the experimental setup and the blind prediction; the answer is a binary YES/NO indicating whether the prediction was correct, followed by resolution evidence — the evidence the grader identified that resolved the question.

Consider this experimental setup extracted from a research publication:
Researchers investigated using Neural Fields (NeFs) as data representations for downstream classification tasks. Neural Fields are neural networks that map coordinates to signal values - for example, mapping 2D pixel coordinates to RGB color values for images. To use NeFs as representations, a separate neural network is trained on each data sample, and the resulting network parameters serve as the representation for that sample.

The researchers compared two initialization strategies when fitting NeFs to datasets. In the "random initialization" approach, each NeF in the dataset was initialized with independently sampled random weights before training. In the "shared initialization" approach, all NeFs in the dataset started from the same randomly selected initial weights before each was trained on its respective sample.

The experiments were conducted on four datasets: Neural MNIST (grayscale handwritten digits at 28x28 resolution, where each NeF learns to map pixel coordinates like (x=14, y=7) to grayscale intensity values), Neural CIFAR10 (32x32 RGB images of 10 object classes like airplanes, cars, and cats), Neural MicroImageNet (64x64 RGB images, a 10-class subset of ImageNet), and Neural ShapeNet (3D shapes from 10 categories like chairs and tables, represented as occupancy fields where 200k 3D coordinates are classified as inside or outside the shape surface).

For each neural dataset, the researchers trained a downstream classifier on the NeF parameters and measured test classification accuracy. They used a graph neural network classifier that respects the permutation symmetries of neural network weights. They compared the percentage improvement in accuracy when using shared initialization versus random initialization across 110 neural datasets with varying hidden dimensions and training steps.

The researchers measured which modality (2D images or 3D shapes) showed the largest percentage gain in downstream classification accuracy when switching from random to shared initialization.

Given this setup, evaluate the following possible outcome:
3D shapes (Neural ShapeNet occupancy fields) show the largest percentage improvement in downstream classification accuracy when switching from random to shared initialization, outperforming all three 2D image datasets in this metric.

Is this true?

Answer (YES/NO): YES